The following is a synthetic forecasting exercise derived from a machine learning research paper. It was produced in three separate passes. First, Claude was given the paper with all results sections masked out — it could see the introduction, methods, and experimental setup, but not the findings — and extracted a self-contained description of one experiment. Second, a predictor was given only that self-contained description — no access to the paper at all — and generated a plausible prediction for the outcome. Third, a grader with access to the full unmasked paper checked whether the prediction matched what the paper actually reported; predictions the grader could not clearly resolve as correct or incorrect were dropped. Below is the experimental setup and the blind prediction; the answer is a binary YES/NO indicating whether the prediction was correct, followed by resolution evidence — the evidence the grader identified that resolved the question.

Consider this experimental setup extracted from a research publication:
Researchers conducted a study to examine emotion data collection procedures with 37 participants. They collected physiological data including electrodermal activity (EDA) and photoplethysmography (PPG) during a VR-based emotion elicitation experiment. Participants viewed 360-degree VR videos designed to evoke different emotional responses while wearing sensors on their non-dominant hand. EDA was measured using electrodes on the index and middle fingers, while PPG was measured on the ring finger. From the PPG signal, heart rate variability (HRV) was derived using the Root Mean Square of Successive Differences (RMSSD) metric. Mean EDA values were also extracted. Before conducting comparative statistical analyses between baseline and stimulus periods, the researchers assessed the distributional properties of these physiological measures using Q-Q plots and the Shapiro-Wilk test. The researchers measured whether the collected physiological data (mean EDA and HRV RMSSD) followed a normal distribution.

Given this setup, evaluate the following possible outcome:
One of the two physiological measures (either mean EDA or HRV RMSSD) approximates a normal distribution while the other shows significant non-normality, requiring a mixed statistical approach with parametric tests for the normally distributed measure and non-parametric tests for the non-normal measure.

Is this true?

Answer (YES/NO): NO